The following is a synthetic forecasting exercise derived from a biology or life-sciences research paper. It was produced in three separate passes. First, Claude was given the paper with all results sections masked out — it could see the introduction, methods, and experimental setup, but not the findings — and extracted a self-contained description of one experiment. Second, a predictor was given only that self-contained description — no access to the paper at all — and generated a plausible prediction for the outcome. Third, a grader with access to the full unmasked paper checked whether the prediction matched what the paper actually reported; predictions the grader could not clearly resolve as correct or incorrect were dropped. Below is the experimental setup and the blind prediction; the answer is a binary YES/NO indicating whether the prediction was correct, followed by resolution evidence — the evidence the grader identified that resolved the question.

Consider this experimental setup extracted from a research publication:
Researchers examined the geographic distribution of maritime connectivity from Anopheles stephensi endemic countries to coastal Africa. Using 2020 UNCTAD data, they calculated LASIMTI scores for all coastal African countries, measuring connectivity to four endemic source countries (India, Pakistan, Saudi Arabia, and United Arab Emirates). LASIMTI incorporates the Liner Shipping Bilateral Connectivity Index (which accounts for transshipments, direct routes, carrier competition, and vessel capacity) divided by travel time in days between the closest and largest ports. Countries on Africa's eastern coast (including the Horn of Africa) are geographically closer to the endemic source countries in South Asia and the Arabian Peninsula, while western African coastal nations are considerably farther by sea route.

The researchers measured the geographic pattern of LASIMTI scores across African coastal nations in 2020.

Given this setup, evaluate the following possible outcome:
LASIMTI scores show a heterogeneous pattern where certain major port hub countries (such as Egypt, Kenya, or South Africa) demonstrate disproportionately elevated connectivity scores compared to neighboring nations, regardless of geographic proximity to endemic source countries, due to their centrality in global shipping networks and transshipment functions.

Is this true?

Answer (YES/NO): NO